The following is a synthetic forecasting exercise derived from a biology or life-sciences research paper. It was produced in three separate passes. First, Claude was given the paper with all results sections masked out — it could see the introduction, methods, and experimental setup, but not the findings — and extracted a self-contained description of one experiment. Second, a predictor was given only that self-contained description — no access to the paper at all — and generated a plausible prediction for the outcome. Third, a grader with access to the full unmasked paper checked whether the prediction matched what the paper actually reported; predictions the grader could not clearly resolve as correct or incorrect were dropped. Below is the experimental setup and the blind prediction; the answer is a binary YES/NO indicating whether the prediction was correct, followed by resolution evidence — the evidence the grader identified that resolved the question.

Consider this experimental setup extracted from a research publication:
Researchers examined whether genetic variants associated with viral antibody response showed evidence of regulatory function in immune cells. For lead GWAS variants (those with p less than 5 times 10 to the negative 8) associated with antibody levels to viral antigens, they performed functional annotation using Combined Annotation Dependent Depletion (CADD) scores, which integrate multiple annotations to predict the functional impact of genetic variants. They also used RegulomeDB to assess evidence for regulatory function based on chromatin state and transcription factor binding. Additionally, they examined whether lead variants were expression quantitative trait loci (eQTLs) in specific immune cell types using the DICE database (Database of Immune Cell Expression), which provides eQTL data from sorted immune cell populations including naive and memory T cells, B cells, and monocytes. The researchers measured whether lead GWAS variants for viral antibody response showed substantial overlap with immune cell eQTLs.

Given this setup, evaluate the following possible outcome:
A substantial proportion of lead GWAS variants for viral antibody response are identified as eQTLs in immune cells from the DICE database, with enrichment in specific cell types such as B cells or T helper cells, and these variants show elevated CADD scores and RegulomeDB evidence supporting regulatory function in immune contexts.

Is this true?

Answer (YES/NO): NO